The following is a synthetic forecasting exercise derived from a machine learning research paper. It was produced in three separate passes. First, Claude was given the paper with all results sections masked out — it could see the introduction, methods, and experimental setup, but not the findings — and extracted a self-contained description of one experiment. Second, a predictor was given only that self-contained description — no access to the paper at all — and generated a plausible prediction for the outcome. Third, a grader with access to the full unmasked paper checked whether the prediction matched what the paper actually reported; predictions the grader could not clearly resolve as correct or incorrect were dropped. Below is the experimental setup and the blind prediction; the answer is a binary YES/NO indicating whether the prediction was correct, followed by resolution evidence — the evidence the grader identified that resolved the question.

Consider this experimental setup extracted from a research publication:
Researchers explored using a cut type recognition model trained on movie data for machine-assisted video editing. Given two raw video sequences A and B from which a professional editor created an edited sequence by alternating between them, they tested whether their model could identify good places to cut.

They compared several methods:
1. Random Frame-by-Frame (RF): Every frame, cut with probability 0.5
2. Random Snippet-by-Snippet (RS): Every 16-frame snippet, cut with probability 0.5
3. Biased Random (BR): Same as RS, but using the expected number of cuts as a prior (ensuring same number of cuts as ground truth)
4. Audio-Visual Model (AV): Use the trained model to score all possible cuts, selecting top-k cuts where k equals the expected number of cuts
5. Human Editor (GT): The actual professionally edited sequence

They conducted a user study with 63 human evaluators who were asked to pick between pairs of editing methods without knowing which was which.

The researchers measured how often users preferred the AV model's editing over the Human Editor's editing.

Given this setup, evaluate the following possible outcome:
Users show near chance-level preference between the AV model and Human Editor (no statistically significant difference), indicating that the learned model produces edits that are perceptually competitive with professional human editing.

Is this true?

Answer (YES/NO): NO